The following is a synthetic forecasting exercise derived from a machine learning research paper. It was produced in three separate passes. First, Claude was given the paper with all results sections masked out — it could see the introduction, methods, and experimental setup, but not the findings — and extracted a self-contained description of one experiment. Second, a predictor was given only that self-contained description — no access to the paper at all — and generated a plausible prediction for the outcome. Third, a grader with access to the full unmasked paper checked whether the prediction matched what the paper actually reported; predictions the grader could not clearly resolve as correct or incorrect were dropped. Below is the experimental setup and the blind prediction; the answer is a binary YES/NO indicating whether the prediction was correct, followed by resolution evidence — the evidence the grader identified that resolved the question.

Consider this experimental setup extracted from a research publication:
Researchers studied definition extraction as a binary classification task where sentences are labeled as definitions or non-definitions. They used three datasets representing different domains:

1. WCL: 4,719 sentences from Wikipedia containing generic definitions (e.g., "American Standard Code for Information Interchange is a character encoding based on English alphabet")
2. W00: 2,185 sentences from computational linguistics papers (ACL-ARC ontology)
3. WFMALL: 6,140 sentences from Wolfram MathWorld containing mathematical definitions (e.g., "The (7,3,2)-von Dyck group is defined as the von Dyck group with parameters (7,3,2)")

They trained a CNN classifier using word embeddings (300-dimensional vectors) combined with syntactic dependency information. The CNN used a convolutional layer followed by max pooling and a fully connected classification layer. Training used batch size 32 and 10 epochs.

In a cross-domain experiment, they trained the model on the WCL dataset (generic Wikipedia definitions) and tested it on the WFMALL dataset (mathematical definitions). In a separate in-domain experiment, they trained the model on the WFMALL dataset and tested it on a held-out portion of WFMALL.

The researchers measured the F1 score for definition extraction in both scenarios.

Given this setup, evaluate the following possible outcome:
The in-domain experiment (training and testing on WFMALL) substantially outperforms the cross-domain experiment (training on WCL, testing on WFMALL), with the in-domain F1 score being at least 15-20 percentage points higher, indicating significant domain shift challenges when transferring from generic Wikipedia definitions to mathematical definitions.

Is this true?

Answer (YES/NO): NO